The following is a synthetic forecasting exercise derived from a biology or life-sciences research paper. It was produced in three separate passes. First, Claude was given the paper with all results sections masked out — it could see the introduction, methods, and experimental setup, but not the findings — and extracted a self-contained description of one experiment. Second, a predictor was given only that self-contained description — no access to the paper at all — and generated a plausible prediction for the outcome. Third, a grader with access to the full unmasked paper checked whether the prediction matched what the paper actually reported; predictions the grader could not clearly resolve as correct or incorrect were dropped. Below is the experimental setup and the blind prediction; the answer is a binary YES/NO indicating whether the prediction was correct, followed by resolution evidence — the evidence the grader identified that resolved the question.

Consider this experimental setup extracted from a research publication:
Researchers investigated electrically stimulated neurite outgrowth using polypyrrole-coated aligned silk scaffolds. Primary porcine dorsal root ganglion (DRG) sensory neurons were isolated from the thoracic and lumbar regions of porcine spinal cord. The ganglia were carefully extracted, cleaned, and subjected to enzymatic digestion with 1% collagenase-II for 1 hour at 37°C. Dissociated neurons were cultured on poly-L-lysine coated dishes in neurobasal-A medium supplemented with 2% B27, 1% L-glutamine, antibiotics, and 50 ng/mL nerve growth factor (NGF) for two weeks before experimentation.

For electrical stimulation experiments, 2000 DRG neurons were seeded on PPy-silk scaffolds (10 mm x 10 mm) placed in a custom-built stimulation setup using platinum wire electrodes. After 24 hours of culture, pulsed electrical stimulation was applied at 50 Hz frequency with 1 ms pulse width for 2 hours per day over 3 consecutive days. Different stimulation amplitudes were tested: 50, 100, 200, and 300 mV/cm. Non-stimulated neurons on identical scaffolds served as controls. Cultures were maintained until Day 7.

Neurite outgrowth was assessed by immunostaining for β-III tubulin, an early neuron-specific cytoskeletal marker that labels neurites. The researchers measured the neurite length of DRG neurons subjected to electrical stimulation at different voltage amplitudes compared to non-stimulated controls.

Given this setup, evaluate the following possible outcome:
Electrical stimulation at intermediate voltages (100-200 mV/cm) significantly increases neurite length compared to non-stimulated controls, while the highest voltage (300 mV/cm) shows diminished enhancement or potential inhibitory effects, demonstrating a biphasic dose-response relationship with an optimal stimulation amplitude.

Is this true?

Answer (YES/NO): NO